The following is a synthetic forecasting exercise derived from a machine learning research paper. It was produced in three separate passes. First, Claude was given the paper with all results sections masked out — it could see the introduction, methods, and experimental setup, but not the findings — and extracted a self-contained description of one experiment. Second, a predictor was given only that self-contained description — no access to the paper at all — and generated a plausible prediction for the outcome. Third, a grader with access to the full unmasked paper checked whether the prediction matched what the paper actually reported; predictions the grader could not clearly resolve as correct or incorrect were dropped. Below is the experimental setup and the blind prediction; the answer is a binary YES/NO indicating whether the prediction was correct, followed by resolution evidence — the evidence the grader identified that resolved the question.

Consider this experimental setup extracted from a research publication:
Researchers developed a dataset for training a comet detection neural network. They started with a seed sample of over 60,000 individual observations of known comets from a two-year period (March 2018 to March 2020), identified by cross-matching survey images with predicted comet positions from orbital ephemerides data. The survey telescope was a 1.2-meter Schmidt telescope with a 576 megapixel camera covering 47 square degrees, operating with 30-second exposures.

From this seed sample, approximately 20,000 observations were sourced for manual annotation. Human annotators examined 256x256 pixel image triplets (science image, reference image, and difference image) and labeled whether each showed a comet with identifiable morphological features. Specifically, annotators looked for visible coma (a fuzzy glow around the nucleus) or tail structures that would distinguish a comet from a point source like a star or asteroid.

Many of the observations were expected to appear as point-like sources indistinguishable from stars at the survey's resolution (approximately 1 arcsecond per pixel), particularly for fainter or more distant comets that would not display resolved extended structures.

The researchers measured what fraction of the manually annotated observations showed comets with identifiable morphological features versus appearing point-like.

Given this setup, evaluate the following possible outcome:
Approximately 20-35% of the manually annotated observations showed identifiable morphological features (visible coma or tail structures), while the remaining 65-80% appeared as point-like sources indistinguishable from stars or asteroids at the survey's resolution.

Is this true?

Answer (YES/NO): NO